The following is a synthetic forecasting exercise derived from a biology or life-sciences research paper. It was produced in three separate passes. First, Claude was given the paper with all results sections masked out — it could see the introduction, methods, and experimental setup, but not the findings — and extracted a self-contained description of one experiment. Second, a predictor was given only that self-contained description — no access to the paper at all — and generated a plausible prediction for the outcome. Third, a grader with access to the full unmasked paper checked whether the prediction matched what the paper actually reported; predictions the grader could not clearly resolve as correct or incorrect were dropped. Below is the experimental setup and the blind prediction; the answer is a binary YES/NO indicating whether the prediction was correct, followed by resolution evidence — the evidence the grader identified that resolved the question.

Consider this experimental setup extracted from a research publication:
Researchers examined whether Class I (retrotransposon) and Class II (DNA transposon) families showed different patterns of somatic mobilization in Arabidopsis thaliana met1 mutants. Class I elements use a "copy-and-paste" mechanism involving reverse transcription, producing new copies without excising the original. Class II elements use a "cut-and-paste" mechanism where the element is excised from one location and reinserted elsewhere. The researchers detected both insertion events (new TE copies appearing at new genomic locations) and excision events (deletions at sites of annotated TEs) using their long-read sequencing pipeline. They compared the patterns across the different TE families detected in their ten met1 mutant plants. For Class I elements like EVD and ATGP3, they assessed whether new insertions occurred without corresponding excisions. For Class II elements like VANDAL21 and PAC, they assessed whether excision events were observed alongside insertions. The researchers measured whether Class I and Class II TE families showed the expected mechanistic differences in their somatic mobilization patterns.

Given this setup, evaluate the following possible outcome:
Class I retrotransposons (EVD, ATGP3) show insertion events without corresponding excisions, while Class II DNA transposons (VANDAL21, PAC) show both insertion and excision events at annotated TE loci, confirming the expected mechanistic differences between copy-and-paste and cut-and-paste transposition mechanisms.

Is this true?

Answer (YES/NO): NO